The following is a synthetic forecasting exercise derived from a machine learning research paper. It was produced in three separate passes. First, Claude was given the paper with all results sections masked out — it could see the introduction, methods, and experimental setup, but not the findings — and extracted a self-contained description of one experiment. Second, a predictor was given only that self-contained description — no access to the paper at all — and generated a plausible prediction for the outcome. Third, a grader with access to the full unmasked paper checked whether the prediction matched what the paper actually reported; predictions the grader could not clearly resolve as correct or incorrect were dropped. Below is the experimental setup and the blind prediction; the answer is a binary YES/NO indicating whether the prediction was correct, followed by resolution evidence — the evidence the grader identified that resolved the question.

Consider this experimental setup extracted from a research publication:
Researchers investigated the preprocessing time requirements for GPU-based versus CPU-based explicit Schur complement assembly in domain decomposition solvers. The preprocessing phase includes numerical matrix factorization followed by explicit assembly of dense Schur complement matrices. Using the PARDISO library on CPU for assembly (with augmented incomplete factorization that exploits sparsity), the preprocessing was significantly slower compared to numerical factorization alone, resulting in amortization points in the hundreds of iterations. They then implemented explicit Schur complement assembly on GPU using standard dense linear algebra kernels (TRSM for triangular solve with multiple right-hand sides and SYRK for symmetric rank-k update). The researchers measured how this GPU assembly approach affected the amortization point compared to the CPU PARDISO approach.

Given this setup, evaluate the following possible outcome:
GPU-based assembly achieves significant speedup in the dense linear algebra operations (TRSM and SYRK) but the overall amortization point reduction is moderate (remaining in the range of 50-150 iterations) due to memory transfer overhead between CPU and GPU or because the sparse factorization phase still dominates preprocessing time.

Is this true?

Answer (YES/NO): NO